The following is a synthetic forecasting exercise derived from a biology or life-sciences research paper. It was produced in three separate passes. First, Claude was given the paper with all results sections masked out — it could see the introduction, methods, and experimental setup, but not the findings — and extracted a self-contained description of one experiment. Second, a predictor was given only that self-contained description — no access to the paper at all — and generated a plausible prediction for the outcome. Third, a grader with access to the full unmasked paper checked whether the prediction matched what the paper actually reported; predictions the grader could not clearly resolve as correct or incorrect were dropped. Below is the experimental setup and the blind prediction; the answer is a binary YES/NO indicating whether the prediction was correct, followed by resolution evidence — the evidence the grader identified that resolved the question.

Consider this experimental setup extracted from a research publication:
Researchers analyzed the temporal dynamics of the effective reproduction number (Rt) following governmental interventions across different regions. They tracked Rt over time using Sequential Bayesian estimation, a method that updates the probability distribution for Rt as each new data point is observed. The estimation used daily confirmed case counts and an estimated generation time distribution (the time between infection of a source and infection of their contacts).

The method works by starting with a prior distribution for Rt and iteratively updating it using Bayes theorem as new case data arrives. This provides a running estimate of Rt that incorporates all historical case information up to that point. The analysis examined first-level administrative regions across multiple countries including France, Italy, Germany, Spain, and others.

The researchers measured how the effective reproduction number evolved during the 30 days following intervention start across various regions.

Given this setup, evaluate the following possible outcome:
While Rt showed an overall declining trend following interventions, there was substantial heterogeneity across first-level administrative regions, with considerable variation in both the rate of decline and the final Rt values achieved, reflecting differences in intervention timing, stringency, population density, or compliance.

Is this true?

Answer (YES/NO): YES